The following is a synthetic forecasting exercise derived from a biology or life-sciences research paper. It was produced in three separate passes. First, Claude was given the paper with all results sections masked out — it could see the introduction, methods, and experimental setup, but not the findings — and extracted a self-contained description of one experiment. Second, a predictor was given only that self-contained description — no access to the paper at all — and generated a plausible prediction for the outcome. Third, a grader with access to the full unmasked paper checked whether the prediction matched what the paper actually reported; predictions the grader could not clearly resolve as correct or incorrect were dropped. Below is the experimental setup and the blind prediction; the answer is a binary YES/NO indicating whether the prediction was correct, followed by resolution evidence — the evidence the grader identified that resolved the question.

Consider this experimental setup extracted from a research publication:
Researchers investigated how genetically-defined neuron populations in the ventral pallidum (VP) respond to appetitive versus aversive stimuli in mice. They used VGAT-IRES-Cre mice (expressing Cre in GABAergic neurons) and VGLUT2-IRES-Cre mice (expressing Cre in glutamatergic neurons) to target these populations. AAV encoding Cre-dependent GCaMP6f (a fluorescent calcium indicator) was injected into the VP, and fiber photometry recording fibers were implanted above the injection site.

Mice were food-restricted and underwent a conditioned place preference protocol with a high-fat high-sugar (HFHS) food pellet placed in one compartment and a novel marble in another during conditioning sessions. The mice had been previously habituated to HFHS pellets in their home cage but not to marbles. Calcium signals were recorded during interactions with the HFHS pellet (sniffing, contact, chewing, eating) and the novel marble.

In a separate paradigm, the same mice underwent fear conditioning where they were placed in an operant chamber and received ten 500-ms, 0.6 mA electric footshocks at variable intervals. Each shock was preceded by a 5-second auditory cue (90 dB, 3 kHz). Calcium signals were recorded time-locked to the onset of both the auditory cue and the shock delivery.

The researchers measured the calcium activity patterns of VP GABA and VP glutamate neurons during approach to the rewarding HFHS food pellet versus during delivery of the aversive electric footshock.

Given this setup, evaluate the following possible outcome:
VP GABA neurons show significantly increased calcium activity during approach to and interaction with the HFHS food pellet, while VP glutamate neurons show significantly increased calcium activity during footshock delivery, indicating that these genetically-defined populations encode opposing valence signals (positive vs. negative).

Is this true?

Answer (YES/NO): NO